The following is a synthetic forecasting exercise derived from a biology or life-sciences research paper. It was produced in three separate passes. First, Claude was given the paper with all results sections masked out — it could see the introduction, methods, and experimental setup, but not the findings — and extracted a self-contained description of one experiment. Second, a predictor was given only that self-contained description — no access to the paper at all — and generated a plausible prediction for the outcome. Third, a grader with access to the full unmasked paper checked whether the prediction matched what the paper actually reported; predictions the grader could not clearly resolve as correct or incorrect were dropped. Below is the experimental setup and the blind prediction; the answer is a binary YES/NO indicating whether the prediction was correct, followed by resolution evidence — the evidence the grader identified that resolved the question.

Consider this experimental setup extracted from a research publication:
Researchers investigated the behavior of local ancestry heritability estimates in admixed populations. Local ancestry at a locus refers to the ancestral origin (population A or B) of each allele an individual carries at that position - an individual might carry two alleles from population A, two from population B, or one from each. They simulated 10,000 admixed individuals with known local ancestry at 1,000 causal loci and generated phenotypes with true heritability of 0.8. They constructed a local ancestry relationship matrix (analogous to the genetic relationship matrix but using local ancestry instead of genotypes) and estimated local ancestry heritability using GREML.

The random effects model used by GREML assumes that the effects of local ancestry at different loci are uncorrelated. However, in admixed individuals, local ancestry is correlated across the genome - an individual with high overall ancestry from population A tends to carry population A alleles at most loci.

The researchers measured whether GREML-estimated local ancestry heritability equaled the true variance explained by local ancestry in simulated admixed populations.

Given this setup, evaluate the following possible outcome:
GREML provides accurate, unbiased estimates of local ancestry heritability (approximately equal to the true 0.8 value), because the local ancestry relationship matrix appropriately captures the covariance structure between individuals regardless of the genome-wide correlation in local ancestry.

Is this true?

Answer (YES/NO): NO